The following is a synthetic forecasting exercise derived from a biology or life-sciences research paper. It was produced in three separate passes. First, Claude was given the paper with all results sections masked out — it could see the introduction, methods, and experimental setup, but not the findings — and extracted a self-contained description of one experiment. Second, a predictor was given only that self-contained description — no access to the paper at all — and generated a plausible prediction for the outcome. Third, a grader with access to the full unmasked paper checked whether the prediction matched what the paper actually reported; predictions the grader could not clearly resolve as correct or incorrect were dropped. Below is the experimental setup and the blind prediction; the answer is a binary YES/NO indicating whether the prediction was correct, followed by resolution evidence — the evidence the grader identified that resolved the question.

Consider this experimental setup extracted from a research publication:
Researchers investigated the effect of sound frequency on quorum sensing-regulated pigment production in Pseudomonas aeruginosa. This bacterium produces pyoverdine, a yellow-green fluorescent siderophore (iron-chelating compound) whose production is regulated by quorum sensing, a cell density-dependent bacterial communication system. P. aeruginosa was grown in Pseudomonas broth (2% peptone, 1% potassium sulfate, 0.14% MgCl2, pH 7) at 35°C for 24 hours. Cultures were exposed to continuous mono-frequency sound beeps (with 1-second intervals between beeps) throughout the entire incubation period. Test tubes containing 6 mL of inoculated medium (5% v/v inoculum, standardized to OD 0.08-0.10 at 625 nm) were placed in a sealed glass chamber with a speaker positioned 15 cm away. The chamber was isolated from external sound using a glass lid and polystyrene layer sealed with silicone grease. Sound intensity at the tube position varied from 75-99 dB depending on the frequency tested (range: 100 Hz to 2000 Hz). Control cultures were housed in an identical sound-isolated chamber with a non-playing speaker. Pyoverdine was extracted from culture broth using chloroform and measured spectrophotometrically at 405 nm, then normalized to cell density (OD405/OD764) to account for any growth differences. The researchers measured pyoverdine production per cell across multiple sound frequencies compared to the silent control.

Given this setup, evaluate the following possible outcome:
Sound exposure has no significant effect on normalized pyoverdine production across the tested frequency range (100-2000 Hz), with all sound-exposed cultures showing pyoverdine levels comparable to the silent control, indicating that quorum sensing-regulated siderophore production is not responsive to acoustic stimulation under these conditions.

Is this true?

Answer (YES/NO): NO